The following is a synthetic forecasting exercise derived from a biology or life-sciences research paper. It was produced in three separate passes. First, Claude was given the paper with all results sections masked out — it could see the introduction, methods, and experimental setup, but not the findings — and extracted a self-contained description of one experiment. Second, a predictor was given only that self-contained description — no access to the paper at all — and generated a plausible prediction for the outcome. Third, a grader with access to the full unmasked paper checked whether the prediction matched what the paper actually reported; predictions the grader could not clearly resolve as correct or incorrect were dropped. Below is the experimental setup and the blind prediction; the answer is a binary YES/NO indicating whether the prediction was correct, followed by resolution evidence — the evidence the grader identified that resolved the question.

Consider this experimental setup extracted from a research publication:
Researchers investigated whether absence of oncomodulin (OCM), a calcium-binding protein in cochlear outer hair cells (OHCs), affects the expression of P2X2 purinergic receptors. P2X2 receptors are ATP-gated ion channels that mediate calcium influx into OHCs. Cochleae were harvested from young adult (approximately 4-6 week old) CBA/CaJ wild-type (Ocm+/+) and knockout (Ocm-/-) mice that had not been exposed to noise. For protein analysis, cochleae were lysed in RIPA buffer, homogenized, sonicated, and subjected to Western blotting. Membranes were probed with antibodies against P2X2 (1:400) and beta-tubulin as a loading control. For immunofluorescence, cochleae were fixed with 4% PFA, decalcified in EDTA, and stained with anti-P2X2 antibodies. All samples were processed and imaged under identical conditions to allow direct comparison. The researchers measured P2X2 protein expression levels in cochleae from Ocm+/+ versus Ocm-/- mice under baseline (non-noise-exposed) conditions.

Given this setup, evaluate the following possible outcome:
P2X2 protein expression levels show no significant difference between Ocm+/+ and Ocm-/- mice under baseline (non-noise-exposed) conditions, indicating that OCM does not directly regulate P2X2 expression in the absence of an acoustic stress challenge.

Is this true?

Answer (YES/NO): NO